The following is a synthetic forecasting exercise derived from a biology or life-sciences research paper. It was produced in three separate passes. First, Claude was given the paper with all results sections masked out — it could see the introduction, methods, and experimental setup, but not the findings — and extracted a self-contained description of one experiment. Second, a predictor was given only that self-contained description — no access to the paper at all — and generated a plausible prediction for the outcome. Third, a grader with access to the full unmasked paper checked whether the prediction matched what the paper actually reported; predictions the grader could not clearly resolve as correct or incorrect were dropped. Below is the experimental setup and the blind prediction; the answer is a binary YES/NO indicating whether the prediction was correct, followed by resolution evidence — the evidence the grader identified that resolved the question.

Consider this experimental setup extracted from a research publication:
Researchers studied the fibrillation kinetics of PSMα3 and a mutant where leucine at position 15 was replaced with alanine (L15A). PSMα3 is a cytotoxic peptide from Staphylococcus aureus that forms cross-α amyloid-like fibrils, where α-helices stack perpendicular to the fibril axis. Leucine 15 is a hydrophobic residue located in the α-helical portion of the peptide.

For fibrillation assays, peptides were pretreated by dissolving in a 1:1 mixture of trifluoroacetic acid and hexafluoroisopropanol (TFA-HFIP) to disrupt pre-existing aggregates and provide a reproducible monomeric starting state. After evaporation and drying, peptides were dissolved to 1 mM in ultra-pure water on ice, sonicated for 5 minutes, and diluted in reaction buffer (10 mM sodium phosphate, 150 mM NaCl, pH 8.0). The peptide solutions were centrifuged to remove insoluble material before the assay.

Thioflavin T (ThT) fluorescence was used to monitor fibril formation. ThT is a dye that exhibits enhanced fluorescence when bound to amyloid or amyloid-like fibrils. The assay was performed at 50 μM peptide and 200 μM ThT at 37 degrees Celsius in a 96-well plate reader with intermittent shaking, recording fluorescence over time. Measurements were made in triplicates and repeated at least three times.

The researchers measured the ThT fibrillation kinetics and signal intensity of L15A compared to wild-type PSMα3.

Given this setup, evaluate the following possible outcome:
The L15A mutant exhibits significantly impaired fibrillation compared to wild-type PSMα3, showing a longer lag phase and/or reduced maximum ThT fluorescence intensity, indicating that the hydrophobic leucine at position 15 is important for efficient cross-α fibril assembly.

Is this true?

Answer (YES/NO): NO